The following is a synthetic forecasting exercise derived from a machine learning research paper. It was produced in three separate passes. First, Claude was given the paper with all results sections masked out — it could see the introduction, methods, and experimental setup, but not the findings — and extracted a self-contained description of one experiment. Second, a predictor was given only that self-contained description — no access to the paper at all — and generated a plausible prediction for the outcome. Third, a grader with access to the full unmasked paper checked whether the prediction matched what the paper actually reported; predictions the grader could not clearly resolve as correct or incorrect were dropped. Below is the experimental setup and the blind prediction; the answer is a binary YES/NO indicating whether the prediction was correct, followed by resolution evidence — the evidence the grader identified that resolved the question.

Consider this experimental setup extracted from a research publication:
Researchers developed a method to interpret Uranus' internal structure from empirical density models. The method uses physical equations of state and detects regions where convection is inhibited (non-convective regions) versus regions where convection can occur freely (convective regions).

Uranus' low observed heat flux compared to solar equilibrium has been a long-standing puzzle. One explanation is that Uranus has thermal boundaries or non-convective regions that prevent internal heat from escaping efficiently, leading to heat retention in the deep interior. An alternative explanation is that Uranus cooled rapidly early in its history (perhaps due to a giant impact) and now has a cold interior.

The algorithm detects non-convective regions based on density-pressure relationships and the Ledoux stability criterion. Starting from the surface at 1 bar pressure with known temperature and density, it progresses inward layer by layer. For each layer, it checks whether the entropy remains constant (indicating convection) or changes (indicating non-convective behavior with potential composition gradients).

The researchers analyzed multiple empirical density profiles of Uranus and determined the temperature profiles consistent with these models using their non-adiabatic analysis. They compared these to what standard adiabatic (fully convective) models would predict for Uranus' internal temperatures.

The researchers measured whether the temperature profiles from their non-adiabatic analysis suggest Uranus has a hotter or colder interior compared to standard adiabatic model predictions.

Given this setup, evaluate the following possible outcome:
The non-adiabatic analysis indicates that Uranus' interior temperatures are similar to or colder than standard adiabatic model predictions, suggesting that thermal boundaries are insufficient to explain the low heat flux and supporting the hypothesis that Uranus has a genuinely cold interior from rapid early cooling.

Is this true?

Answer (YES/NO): NO